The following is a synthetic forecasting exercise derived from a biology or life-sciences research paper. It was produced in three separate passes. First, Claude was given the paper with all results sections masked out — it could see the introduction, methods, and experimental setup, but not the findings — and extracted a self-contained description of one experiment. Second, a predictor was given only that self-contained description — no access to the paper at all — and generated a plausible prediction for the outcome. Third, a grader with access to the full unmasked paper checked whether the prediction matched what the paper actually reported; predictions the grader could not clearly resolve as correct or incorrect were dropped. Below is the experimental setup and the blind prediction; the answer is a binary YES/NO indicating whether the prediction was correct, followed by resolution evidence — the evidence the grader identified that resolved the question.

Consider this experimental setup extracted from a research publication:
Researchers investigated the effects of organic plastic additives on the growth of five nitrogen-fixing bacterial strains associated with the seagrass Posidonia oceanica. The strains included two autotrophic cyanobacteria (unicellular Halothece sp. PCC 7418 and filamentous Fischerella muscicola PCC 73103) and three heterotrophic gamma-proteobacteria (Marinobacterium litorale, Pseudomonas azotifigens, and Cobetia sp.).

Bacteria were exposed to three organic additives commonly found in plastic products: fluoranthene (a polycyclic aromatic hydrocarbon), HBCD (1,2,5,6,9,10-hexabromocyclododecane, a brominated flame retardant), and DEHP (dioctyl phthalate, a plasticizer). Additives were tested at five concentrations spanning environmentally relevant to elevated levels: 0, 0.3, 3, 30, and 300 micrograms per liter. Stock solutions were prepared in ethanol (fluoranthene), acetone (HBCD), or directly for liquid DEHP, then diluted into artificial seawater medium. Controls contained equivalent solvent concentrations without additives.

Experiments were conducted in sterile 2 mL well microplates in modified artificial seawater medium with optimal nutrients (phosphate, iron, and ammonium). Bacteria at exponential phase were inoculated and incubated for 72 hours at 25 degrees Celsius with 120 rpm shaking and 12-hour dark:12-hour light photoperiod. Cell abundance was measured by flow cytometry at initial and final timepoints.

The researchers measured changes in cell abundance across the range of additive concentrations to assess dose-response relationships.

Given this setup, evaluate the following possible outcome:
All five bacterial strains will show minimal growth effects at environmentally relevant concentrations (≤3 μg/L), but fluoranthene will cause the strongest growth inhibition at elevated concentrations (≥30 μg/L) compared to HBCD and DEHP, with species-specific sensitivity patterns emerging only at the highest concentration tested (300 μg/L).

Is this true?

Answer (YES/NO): NO